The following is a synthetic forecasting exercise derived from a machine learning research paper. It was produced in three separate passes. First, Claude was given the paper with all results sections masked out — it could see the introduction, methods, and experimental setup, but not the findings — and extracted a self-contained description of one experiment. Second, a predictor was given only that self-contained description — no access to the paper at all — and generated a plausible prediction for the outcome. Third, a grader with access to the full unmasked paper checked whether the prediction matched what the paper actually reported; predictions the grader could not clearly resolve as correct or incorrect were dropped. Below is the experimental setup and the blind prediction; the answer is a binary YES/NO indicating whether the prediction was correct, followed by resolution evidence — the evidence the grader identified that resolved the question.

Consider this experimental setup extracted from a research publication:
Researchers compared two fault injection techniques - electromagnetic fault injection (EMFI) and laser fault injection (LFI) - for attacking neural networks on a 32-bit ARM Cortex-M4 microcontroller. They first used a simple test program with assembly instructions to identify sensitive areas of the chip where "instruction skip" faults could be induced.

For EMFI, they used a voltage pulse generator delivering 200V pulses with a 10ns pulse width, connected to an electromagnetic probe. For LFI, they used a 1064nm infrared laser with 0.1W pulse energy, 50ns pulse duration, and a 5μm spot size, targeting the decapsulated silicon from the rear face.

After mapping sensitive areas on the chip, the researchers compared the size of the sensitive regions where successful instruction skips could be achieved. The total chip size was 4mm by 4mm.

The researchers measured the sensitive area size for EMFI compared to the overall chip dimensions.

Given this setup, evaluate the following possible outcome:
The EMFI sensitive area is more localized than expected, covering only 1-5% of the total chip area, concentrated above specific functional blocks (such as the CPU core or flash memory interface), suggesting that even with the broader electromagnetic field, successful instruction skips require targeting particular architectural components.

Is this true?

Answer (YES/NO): NO